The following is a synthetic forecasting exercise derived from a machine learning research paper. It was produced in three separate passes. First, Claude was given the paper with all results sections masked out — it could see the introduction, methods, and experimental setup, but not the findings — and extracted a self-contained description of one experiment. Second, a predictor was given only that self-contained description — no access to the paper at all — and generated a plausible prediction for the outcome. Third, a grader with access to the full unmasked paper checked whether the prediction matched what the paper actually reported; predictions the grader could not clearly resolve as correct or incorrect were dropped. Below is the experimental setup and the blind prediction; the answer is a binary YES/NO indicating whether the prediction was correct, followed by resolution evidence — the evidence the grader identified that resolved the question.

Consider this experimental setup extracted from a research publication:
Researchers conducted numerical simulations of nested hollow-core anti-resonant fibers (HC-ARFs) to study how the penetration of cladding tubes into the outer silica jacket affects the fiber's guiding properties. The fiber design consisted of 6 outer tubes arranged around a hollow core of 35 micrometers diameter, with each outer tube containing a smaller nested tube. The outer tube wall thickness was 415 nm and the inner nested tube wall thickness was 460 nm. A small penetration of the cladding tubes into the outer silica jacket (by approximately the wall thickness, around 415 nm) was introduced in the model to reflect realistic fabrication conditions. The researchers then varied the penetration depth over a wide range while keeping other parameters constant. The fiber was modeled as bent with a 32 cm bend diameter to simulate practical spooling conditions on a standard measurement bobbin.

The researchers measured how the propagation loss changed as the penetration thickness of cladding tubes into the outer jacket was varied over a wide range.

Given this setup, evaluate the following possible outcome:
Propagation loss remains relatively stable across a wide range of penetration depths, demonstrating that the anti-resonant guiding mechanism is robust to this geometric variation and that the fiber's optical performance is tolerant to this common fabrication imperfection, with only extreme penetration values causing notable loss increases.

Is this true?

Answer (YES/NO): YES